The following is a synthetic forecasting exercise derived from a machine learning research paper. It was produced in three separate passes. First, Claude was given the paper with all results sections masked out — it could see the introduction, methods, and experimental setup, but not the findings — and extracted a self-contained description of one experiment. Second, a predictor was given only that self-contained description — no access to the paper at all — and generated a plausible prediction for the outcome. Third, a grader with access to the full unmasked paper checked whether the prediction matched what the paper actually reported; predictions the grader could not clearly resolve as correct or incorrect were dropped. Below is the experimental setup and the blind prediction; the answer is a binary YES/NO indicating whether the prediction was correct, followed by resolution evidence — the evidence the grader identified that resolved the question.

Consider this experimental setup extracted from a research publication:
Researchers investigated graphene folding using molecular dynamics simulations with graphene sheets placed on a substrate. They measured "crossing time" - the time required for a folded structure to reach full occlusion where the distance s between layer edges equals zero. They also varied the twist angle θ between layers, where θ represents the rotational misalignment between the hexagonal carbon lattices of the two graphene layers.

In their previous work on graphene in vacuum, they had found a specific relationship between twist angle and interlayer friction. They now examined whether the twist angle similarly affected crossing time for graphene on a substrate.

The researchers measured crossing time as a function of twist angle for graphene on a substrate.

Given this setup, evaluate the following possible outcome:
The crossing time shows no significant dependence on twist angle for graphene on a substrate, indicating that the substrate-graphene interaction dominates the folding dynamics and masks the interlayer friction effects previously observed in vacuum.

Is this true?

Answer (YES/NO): NO